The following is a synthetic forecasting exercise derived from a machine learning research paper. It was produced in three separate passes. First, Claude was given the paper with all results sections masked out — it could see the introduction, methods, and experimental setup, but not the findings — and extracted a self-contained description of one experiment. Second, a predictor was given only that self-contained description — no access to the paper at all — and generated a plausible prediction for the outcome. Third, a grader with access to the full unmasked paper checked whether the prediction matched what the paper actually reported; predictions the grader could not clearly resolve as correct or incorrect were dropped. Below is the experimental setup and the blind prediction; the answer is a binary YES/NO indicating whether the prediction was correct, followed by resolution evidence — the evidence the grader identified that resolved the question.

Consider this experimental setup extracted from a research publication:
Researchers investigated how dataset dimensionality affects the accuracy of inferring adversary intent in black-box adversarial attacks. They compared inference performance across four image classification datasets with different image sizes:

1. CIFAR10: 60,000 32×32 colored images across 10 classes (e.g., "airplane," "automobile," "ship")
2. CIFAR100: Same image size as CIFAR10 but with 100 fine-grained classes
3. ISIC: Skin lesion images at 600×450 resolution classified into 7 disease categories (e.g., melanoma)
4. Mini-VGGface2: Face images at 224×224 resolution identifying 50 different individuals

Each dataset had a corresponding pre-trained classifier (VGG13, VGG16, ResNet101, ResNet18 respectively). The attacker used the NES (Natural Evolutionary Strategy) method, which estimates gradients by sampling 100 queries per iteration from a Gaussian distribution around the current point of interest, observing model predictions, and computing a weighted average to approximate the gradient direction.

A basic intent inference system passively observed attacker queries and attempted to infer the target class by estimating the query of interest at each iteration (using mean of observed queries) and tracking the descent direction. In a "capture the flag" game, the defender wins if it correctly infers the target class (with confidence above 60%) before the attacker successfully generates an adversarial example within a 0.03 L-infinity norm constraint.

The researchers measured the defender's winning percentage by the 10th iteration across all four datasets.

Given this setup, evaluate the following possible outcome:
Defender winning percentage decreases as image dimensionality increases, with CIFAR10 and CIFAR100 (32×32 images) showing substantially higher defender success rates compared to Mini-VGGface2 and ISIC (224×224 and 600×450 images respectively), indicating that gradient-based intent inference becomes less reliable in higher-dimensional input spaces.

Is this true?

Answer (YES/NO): NO